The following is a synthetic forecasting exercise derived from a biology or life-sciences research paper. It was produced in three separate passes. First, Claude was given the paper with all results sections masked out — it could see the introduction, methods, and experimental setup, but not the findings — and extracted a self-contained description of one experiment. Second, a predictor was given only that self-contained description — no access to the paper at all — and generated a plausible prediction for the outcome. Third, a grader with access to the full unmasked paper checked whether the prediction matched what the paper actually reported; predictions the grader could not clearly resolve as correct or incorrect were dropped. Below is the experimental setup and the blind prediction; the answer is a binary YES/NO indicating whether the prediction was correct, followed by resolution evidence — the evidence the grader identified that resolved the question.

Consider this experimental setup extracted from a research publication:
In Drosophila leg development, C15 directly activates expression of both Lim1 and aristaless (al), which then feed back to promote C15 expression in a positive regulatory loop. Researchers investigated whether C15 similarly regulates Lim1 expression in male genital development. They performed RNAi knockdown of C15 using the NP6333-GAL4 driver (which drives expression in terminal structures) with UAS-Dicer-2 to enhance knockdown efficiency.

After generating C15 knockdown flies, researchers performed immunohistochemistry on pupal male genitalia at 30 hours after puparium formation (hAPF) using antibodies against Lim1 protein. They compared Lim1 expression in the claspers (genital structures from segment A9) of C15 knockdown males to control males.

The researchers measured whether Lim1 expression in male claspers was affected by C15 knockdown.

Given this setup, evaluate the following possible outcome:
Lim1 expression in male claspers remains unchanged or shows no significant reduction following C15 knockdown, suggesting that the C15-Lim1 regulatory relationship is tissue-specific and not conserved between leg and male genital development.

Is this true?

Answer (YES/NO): YES